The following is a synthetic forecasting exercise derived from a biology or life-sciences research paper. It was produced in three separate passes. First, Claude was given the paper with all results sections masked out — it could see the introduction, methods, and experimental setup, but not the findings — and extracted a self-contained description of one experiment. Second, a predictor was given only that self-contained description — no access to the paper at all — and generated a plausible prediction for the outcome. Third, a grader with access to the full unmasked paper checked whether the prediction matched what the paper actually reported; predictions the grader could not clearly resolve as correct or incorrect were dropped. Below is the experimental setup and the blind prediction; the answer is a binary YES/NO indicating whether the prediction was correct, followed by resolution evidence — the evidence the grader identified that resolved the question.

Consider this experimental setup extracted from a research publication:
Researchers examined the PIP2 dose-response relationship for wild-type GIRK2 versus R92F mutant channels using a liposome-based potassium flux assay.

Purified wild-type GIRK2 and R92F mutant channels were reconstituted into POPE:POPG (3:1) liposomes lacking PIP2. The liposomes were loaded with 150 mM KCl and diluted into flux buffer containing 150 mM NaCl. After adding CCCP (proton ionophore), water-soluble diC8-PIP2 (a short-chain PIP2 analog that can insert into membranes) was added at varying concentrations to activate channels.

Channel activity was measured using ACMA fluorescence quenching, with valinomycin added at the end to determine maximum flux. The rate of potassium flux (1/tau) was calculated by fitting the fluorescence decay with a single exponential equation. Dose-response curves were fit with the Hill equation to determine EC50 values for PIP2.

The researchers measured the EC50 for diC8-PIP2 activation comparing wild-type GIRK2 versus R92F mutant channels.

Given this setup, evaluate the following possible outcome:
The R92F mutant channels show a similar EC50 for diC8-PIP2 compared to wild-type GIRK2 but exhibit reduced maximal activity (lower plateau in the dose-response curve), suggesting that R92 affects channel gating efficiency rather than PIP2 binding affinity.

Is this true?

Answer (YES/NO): NO